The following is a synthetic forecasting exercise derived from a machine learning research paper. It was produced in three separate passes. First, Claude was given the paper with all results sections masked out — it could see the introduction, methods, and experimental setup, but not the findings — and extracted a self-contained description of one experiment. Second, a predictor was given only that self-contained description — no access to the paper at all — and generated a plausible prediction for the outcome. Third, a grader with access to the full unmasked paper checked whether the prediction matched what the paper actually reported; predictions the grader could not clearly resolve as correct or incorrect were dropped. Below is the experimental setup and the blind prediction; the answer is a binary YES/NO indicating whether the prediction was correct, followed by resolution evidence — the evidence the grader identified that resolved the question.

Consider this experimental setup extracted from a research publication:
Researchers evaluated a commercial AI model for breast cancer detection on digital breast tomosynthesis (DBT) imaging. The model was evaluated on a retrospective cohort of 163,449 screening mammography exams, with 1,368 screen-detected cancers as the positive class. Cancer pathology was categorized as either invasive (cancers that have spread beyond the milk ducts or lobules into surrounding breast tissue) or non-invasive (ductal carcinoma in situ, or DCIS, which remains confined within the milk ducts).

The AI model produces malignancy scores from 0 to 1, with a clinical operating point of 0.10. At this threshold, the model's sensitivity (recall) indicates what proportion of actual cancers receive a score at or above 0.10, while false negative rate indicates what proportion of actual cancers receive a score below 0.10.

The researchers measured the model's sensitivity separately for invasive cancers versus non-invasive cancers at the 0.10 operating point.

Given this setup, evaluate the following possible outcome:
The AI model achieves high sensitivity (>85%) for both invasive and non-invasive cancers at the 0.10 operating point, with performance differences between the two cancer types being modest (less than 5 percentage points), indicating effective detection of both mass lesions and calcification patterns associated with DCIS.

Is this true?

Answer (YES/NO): NO